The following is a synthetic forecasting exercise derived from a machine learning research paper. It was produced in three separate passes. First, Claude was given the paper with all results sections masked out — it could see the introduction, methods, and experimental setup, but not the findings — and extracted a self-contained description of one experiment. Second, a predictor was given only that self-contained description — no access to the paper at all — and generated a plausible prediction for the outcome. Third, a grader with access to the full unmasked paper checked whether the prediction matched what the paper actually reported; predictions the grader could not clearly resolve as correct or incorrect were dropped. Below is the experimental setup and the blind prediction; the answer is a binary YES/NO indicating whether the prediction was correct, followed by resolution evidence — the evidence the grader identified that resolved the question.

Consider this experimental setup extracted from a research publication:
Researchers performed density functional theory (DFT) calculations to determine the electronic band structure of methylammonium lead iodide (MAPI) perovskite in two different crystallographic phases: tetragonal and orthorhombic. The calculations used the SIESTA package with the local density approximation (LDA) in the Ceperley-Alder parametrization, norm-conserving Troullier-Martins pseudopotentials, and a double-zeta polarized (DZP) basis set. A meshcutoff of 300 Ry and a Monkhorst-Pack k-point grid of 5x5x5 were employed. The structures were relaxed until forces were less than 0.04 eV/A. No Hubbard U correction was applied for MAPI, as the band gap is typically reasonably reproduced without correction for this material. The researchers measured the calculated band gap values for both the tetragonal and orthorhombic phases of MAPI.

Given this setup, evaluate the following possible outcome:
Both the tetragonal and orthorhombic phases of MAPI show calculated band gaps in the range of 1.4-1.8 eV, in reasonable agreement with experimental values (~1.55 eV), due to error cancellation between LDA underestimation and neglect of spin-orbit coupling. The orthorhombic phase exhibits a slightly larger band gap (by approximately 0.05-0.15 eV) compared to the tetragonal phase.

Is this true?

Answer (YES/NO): NO